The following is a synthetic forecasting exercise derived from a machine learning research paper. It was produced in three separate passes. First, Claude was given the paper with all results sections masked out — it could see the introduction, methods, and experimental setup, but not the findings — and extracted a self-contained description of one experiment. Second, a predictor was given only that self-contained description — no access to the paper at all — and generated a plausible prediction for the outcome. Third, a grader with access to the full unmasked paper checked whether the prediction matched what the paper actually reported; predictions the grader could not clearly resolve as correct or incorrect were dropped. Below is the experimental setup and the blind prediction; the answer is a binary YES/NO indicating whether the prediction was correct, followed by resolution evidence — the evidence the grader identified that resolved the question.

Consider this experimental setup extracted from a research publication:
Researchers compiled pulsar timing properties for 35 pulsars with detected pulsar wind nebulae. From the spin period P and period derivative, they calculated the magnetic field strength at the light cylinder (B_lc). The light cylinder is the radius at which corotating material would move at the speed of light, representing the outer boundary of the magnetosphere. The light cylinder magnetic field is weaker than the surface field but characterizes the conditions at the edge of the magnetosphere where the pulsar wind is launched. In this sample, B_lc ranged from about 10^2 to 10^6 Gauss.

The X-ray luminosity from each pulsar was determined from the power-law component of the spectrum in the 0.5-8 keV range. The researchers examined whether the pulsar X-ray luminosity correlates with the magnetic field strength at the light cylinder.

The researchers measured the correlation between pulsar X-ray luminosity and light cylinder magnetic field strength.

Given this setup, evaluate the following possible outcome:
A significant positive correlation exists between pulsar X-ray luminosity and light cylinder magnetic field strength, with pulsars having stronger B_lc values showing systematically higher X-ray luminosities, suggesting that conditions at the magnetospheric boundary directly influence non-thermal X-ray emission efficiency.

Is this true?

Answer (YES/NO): YES